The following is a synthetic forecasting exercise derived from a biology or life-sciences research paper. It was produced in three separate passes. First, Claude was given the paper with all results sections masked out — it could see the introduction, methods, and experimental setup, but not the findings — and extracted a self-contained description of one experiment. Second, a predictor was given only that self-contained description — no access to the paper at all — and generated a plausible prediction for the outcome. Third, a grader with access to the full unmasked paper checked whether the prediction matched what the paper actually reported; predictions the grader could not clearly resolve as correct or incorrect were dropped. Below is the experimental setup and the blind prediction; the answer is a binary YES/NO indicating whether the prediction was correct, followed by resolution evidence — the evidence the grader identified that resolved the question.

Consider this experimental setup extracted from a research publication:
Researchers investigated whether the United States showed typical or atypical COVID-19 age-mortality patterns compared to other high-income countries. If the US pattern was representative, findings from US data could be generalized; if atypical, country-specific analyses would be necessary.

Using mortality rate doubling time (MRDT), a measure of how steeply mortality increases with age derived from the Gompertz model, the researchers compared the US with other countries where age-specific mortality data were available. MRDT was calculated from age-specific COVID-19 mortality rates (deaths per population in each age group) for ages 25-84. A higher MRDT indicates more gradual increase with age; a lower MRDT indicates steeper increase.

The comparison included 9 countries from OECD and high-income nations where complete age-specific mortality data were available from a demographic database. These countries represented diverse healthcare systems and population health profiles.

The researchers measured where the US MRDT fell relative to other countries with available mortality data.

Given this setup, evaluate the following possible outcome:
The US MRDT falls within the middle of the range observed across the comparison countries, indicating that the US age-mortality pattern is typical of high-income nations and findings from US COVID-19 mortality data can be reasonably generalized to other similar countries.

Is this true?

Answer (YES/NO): NO